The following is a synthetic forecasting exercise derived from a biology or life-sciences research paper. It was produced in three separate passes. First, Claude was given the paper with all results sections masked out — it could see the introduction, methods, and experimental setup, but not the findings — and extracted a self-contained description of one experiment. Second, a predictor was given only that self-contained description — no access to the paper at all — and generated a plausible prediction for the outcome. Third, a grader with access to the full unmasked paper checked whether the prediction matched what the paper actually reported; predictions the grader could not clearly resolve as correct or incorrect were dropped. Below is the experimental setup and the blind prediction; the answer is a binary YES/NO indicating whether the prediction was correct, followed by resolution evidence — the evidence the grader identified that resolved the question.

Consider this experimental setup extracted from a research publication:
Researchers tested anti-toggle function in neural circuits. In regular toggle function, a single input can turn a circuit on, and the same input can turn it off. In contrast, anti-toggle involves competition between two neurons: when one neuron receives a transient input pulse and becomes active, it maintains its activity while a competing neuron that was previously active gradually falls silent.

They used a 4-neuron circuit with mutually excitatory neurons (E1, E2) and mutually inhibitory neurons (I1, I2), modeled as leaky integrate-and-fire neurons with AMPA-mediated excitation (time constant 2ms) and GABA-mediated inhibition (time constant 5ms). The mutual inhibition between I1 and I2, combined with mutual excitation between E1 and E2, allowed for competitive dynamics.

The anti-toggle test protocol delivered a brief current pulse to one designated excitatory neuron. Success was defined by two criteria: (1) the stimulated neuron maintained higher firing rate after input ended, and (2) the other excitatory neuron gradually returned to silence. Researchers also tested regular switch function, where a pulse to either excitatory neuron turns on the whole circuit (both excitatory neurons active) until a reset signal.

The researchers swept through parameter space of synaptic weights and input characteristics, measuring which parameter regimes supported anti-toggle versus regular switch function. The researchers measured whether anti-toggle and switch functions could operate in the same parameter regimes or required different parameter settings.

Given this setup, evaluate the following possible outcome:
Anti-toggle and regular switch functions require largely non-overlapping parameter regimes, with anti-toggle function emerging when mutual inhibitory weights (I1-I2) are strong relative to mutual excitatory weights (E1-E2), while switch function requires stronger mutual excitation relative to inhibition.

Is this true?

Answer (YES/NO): YES